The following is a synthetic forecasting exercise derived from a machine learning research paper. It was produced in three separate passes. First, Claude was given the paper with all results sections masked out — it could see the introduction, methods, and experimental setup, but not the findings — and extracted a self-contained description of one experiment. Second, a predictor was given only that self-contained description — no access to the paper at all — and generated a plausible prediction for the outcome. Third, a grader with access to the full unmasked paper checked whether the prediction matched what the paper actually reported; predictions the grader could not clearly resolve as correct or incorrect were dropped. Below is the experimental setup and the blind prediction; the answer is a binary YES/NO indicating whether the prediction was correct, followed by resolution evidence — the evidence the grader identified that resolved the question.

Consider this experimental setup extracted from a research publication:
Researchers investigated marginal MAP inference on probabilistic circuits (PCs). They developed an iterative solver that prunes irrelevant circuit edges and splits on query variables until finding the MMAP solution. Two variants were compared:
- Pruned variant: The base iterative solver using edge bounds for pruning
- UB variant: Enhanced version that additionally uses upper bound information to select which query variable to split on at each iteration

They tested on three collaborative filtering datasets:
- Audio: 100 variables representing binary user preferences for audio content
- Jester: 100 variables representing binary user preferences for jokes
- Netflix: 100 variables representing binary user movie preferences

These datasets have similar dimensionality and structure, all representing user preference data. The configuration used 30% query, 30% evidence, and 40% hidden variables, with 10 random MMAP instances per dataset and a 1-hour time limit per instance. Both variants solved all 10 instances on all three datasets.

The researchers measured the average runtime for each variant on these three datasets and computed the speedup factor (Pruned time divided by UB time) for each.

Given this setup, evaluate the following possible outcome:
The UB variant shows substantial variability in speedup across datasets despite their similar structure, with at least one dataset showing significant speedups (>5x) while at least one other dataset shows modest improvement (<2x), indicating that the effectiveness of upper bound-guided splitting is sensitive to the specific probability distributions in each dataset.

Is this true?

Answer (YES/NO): NO